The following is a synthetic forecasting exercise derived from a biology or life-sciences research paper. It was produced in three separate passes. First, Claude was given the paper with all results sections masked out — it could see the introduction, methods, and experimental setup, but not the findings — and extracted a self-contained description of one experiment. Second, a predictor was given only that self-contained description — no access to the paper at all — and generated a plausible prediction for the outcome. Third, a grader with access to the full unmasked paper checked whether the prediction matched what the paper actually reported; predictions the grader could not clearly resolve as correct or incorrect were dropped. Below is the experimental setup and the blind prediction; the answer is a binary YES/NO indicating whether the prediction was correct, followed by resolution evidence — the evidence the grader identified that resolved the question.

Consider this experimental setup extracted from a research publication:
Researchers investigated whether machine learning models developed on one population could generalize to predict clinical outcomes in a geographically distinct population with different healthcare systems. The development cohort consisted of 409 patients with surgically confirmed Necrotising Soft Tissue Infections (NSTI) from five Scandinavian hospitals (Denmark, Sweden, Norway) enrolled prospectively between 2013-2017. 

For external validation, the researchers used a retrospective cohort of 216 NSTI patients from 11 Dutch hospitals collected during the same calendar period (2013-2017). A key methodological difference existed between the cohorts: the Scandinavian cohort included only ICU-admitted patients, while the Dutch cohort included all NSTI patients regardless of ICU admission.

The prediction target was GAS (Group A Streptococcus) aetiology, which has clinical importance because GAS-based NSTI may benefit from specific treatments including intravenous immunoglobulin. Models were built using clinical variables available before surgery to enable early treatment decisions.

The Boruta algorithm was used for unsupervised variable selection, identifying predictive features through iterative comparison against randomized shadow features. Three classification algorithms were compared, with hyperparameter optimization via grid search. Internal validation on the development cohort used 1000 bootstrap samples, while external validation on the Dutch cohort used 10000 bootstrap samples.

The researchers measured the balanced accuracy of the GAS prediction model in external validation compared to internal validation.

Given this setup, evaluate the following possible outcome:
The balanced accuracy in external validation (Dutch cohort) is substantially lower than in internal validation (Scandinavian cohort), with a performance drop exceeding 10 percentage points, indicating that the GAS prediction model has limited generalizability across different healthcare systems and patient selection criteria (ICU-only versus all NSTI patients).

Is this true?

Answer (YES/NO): NO